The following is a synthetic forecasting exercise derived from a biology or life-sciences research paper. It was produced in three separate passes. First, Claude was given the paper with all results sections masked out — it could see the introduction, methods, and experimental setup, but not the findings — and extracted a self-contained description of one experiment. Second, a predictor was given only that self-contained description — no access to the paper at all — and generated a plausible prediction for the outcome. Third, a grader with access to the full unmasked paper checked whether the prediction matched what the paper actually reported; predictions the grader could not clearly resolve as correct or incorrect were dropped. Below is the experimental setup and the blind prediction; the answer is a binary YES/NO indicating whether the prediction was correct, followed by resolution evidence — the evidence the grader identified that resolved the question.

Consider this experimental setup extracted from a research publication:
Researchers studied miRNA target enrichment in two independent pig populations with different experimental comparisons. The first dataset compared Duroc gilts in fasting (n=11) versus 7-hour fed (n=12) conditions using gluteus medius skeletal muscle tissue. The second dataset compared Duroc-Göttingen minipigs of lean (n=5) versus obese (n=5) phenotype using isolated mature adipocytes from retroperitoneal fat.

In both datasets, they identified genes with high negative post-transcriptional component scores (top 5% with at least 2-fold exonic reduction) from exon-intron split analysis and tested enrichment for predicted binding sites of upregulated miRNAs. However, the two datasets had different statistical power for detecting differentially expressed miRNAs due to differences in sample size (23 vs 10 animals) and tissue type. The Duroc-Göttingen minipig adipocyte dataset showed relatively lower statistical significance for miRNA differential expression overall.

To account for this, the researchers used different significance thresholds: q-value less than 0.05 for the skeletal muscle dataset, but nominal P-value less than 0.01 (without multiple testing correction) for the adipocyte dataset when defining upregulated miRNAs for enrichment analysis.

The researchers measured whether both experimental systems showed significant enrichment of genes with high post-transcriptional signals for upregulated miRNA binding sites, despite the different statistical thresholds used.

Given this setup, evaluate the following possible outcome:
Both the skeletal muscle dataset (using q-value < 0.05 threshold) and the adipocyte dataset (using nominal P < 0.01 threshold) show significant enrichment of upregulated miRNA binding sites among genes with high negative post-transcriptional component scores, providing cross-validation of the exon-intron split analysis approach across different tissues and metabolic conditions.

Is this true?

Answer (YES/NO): NO